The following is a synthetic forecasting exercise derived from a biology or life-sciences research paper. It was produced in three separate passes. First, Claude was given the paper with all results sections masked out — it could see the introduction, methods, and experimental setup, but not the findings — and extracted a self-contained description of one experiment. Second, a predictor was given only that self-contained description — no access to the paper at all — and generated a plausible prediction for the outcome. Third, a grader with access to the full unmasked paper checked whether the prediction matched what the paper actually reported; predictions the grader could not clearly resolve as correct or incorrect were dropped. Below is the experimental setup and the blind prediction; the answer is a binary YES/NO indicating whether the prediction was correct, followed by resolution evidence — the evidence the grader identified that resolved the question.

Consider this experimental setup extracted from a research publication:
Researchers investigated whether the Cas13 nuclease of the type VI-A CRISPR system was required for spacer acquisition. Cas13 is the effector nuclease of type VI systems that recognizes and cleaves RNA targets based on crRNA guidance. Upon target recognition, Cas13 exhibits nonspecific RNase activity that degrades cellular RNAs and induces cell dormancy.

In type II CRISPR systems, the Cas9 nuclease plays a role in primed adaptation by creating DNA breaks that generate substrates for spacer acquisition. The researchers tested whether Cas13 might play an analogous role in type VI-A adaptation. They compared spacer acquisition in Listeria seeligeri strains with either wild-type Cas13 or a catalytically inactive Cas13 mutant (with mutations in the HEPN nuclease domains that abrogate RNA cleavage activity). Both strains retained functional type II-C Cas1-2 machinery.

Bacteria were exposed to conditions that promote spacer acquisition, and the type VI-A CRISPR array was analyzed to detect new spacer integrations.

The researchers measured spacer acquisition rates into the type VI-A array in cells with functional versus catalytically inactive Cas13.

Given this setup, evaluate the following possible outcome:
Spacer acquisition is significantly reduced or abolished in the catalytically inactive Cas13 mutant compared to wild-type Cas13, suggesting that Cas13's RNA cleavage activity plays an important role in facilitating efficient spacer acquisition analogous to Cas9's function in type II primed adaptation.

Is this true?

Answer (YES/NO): NO